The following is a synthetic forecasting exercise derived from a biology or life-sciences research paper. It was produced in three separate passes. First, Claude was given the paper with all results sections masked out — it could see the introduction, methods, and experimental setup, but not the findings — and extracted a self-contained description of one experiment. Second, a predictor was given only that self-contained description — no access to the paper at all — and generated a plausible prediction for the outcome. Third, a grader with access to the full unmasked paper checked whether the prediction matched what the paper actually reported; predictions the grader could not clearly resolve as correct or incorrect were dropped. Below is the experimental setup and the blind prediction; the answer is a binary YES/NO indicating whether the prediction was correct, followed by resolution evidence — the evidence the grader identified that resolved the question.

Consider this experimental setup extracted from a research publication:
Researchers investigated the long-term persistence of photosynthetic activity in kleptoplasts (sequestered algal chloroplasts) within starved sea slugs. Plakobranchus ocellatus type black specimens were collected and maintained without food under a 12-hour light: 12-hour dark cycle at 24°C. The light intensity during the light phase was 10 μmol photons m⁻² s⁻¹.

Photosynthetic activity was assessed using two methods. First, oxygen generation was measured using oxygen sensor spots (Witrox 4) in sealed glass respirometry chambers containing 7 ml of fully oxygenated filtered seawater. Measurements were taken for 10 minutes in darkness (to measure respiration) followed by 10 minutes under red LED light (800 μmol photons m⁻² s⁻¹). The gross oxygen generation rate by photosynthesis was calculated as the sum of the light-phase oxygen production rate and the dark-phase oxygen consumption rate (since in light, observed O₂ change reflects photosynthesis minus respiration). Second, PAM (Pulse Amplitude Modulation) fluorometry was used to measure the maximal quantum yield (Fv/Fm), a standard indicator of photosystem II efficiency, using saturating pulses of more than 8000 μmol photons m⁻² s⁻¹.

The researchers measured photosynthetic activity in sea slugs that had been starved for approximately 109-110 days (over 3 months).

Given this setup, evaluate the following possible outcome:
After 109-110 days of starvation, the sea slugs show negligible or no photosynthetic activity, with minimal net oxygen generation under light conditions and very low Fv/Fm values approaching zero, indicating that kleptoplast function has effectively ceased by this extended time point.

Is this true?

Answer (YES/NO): NO